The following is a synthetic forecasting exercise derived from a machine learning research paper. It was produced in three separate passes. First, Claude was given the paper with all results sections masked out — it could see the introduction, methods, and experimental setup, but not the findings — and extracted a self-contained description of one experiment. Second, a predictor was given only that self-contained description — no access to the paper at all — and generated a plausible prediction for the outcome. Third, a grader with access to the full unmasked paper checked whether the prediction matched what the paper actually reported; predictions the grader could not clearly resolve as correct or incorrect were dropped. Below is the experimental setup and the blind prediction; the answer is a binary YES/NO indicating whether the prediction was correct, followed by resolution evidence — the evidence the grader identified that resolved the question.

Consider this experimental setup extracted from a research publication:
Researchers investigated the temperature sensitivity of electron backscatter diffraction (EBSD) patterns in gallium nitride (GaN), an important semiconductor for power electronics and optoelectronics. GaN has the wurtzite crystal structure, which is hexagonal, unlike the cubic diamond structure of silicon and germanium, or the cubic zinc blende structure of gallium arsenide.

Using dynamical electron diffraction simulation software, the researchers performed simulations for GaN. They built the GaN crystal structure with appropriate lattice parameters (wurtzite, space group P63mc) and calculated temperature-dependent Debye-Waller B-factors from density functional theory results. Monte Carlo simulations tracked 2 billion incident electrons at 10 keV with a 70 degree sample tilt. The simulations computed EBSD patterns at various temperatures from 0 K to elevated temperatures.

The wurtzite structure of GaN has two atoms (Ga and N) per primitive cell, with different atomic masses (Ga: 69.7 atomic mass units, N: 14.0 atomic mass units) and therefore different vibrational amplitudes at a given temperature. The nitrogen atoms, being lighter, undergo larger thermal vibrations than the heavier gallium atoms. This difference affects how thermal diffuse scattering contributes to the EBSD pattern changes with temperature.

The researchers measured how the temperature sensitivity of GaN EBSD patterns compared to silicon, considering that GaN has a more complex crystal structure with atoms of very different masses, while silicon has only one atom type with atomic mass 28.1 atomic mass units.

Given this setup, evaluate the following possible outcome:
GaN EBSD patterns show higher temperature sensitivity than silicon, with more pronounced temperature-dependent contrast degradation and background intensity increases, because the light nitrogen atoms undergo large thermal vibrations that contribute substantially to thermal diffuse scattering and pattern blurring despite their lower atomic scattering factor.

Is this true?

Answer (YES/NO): NO